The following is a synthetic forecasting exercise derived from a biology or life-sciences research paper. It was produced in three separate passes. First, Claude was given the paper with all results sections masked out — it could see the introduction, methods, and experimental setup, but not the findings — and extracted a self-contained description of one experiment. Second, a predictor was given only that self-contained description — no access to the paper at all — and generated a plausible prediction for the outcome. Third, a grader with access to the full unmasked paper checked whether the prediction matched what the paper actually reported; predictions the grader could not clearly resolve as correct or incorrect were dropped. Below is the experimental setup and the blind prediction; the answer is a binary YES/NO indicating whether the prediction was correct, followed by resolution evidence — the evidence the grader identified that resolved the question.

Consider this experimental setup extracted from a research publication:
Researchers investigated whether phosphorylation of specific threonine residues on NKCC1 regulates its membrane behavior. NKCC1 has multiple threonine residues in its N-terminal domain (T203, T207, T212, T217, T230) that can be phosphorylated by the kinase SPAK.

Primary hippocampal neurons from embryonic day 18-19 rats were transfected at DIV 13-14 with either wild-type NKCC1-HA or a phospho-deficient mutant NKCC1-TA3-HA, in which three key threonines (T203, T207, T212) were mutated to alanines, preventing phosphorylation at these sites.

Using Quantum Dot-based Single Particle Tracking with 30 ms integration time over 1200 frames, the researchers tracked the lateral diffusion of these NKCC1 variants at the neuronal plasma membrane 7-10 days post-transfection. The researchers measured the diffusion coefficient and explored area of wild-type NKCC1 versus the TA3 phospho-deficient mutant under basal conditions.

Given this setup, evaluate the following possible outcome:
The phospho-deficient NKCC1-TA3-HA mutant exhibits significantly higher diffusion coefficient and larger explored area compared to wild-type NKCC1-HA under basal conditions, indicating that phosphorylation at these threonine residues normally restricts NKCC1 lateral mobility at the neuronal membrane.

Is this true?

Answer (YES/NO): NO